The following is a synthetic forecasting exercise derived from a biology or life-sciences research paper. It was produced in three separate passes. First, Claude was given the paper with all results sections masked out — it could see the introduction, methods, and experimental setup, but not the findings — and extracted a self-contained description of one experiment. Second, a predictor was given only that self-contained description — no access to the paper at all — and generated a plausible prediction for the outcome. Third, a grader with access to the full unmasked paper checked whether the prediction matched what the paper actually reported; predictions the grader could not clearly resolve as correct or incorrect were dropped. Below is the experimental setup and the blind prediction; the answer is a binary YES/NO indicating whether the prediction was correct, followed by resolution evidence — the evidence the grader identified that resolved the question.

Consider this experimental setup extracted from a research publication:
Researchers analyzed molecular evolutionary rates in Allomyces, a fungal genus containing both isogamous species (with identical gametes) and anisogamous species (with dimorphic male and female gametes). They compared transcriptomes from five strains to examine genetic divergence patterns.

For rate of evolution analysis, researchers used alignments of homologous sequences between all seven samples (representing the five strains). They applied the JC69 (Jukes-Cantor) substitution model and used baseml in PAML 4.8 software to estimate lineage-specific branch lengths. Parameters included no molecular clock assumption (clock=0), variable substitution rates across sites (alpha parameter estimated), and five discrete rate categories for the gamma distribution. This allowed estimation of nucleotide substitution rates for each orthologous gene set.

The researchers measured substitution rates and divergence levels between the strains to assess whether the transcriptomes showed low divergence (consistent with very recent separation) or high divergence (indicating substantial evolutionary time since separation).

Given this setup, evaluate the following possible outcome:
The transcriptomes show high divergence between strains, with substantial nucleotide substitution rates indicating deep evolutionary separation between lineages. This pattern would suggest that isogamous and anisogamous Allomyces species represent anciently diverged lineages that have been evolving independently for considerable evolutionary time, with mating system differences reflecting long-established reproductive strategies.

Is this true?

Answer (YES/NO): YES